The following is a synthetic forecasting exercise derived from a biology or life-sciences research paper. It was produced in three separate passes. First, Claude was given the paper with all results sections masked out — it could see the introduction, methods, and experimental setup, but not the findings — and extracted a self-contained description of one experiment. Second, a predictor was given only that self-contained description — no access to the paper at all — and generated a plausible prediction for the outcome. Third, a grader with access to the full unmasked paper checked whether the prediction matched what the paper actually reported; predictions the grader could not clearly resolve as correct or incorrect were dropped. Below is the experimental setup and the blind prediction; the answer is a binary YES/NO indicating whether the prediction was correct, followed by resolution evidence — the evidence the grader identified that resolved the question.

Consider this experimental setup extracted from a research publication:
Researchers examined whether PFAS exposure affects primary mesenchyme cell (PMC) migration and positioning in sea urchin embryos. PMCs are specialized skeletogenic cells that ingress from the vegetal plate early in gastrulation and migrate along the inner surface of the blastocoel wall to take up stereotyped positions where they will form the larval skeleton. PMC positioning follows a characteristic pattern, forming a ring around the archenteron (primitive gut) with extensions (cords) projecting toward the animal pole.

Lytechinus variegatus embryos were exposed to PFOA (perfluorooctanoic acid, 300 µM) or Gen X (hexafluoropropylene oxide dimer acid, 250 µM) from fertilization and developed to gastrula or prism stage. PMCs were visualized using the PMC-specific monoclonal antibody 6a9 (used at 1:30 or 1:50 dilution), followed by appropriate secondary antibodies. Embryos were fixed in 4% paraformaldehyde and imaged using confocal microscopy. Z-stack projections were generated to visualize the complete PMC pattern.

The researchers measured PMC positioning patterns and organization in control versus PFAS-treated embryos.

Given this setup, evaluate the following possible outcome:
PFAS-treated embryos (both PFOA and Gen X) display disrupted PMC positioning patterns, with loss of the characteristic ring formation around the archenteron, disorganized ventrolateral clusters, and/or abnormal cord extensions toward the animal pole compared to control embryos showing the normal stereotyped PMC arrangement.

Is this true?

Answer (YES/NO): YES